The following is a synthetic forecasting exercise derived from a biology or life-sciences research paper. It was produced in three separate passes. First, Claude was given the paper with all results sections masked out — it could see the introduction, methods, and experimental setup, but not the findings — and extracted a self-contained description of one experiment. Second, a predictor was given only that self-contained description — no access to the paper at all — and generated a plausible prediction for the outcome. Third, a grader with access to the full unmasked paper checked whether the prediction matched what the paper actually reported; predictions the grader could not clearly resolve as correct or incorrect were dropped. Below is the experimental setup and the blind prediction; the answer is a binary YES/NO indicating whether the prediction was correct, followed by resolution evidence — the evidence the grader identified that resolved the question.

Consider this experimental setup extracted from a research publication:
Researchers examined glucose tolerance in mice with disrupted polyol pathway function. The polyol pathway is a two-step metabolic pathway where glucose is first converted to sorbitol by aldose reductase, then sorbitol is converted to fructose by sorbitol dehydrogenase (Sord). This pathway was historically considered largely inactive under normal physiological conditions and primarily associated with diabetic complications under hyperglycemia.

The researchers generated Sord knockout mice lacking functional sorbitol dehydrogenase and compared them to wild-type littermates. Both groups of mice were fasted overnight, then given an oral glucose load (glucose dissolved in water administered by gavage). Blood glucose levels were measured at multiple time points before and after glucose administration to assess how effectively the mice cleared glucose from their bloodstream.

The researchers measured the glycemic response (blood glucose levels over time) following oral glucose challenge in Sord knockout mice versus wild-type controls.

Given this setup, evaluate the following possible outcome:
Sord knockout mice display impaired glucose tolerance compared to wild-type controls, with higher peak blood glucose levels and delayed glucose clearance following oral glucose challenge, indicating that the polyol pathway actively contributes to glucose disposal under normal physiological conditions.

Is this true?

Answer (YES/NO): YES